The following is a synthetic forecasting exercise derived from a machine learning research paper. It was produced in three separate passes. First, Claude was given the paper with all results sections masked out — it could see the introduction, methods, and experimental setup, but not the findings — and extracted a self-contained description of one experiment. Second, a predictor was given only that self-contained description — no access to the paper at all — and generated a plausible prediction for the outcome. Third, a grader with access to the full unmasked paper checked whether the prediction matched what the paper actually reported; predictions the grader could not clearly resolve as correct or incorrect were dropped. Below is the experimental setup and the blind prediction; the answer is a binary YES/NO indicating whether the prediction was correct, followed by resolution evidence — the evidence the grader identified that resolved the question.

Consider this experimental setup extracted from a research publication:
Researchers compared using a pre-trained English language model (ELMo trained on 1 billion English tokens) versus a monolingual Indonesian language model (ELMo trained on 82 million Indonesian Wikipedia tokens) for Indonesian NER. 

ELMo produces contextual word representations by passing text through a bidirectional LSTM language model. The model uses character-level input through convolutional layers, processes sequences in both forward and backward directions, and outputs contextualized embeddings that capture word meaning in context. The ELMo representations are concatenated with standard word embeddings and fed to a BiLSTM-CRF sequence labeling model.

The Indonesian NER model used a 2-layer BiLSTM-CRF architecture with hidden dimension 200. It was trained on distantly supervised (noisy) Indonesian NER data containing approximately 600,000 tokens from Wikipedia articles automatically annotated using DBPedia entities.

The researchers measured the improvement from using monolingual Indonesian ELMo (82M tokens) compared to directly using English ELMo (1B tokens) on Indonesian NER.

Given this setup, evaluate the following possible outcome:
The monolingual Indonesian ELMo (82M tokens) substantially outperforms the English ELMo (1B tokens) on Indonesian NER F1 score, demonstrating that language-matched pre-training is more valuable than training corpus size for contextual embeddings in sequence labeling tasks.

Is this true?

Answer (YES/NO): NO